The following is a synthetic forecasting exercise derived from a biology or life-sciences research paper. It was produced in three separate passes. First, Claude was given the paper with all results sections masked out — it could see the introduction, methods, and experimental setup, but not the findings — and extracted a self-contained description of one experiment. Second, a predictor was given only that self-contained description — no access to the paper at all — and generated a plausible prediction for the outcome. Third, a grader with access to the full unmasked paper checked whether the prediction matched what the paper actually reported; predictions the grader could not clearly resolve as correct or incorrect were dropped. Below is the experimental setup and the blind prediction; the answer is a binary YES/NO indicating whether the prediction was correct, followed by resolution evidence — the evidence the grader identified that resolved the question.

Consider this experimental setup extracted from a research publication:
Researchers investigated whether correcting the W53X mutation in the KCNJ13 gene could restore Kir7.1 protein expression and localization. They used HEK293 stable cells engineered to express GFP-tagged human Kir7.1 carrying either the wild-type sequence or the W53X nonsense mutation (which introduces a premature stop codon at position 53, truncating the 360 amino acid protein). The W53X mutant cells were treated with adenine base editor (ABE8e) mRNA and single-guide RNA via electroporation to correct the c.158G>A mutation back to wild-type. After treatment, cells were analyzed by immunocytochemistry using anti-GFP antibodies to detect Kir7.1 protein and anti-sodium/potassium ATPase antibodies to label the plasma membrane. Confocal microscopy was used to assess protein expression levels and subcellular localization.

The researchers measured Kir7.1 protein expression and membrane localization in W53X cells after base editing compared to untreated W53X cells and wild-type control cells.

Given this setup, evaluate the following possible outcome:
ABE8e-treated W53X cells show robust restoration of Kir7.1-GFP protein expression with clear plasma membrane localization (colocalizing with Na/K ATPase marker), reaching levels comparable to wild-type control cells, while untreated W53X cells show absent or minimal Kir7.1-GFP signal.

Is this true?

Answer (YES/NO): NO